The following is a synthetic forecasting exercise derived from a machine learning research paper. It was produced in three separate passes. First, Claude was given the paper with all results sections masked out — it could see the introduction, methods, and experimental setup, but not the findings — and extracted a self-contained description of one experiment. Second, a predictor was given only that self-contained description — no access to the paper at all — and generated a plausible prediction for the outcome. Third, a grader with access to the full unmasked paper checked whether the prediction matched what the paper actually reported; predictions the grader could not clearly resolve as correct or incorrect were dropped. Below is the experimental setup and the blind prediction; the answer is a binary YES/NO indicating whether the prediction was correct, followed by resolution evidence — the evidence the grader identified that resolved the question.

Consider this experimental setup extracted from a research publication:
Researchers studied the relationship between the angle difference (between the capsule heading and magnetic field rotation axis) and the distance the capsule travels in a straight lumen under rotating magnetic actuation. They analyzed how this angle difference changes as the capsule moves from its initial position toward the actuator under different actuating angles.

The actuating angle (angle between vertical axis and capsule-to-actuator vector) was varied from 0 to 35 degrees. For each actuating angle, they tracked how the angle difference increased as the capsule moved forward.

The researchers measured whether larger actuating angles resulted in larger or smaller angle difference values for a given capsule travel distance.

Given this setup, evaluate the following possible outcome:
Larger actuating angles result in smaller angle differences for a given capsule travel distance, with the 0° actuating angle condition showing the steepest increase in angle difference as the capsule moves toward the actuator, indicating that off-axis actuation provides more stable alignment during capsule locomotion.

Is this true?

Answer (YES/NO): NO